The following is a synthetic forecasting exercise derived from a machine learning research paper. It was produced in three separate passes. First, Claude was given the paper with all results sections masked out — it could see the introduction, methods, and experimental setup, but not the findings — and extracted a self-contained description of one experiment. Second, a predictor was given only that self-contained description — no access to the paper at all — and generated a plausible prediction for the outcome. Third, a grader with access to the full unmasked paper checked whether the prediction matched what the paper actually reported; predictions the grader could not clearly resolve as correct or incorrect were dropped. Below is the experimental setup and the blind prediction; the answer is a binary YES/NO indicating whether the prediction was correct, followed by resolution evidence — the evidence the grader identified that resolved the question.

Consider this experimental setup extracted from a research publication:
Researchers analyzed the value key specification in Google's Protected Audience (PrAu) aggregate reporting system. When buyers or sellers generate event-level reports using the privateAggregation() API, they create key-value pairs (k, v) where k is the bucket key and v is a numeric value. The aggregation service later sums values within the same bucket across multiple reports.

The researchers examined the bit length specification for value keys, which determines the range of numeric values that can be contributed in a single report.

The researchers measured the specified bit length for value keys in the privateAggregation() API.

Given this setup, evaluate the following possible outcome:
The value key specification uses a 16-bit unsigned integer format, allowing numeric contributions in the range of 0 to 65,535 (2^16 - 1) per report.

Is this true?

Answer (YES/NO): NO